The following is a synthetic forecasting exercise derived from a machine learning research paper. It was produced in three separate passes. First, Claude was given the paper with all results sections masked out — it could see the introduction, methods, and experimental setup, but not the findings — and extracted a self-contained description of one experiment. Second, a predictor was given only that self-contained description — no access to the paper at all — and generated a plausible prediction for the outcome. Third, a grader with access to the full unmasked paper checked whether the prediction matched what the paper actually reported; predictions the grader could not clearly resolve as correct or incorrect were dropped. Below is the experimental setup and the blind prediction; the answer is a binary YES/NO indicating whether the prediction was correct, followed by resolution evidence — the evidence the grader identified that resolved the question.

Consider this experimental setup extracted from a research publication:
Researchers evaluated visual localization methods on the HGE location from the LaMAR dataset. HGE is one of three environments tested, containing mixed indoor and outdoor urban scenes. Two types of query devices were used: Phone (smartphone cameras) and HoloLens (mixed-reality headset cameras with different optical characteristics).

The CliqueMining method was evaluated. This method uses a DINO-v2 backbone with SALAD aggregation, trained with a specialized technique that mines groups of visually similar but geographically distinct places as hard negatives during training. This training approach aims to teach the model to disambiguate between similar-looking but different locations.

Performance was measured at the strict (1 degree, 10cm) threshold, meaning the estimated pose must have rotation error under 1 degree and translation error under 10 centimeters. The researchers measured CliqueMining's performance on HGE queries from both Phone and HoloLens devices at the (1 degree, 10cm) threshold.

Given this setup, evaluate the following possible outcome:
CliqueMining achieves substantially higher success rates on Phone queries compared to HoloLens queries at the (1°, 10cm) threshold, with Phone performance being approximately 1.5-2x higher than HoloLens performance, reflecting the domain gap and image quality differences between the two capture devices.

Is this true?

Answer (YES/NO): NO